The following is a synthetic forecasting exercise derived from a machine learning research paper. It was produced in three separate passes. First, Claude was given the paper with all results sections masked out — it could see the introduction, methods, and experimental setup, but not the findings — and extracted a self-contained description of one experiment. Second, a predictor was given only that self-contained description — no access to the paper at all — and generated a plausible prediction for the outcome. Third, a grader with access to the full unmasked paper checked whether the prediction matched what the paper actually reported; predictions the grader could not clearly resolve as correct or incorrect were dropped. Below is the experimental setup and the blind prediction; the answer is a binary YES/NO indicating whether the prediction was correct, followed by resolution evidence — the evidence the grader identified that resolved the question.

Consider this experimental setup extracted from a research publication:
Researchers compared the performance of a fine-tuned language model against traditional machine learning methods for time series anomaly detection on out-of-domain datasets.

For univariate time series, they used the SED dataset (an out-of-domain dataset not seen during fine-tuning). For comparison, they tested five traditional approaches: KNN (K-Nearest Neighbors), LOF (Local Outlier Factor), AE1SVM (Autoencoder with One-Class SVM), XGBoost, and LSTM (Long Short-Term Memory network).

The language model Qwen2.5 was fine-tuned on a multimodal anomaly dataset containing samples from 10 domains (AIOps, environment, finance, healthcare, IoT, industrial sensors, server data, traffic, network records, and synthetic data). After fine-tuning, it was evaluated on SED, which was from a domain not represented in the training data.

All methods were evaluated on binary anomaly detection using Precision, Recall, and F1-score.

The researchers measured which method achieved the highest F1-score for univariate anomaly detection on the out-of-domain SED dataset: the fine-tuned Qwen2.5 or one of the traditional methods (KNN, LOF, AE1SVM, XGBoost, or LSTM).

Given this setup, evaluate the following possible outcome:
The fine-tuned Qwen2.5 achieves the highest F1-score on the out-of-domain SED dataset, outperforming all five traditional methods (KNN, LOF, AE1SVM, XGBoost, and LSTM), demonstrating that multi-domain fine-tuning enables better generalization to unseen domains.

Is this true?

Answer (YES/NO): NO